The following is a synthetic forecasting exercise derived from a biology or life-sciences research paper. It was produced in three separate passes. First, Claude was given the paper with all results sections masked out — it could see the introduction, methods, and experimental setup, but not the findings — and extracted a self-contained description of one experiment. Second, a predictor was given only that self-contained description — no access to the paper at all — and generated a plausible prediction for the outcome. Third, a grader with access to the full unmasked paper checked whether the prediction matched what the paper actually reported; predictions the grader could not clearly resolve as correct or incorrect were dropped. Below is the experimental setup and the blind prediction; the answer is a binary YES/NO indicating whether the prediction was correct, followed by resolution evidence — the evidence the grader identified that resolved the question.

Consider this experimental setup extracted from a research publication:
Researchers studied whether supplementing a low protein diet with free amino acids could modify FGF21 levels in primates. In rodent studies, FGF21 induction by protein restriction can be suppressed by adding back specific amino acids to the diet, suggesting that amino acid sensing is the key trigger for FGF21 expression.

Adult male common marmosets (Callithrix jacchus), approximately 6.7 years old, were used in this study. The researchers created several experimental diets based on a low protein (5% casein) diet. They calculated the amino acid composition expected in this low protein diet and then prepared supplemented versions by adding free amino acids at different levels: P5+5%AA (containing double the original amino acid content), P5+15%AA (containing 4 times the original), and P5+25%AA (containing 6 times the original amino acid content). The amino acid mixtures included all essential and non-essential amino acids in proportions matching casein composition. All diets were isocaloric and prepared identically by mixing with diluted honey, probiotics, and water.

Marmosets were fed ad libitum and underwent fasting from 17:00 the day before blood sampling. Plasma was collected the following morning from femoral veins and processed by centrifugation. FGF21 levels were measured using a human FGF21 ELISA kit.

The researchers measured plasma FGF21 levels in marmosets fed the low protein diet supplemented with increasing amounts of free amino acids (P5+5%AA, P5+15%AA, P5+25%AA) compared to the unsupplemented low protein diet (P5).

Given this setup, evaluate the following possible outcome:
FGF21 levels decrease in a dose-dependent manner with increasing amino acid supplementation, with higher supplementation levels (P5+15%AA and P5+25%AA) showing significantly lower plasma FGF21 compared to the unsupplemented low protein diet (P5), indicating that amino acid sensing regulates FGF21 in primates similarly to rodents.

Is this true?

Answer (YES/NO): NO